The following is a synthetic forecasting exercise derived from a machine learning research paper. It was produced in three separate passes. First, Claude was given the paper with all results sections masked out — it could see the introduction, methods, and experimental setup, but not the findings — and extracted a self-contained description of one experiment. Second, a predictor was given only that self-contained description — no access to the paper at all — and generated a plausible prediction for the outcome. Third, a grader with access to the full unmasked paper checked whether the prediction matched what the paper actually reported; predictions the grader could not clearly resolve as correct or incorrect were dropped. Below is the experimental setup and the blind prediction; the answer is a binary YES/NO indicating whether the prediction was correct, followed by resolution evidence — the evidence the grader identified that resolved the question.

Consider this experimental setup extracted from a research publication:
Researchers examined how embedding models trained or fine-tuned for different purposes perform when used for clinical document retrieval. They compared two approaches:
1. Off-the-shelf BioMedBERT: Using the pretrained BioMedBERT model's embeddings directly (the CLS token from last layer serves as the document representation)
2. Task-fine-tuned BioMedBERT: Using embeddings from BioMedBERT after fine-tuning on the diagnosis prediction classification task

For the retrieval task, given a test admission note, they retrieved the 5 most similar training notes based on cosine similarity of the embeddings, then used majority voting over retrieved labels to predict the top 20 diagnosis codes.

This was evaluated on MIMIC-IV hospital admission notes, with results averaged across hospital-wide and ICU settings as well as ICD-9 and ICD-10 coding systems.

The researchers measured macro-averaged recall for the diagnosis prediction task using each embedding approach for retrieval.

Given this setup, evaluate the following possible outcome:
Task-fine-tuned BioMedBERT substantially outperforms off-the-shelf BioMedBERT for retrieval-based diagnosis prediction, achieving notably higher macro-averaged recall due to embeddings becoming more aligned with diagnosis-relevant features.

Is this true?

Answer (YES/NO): YES